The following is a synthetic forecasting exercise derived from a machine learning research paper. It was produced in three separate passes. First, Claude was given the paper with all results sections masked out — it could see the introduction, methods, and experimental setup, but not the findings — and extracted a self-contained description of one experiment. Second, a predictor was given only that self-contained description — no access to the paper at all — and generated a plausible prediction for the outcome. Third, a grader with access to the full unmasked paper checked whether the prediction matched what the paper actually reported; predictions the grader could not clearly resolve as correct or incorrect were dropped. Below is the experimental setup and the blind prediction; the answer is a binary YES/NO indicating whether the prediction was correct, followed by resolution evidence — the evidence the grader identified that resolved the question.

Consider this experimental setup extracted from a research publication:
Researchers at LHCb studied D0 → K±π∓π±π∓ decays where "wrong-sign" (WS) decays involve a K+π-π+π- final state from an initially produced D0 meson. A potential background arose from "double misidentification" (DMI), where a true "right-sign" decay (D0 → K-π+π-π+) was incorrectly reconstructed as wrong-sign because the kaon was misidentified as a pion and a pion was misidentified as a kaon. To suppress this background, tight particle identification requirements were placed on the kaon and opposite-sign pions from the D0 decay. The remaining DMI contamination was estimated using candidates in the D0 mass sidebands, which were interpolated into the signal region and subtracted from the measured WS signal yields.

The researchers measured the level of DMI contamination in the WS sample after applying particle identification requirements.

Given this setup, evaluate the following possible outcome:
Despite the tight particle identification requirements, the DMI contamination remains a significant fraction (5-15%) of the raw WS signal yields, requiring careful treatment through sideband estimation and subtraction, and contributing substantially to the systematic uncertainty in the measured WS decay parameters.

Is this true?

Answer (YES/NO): NO